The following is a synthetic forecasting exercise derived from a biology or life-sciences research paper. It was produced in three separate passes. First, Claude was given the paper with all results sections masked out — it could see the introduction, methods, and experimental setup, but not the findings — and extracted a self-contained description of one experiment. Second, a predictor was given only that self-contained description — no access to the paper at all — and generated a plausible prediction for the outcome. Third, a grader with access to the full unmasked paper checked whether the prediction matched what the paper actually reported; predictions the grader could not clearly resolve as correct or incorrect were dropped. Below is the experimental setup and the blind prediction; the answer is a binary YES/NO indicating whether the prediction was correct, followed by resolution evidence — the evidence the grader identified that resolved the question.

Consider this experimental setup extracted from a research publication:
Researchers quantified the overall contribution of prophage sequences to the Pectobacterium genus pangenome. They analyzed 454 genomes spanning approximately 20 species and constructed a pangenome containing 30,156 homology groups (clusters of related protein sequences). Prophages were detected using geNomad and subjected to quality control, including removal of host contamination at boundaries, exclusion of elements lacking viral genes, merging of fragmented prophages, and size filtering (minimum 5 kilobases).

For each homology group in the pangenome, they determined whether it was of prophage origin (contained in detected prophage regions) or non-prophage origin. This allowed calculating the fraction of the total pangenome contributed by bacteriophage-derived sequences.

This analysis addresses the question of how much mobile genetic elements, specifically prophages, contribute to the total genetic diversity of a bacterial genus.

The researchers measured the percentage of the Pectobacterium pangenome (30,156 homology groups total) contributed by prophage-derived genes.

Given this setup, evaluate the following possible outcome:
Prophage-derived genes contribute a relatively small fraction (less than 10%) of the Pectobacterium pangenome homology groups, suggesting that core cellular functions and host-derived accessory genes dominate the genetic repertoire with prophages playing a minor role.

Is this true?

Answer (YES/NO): NO